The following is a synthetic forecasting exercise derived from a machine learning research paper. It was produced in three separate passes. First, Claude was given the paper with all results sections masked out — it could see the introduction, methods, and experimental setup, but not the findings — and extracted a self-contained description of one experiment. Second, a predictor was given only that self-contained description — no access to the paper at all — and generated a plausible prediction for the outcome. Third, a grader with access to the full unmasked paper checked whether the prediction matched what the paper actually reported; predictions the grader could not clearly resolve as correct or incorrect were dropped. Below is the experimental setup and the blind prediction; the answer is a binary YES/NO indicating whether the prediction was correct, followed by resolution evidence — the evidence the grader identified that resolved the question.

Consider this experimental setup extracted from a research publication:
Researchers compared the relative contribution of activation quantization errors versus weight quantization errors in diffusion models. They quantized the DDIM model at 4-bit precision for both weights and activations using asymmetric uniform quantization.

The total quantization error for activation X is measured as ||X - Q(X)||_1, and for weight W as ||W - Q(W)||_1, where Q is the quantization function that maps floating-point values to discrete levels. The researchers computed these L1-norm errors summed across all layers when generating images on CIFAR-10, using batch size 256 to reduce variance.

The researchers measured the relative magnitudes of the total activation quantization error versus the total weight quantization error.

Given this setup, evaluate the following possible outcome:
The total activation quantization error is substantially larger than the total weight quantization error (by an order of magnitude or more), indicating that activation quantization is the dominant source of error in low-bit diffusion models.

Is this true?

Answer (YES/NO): YES